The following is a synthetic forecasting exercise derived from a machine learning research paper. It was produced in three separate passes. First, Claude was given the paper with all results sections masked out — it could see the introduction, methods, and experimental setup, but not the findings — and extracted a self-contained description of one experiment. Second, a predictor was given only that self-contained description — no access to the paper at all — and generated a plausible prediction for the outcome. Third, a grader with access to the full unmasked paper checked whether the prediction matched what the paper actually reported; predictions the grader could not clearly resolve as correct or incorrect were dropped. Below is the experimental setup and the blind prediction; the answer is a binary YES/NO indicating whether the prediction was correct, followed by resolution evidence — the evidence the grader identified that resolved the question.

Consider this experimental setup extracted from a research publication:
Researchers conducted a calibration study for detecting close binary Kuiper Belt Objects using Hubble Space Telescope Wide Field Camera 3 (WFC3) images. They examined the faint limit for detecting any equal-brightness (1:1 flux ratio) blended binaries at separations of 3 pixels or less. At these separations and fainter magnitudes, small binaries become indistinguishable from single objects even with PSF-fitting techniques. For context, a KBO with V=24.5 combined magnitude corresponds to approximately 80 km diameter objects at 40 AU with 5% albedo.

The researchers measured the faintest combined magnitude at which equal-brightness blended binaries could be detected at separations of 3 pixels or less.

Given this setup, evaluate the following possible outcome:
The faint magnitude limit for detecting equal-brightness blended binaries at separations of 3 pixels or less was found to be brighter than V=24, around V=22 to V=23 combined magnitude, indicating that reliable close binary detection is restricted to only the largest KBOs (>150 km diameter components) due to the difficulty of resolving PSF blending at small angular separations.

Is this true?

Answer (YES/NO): NO